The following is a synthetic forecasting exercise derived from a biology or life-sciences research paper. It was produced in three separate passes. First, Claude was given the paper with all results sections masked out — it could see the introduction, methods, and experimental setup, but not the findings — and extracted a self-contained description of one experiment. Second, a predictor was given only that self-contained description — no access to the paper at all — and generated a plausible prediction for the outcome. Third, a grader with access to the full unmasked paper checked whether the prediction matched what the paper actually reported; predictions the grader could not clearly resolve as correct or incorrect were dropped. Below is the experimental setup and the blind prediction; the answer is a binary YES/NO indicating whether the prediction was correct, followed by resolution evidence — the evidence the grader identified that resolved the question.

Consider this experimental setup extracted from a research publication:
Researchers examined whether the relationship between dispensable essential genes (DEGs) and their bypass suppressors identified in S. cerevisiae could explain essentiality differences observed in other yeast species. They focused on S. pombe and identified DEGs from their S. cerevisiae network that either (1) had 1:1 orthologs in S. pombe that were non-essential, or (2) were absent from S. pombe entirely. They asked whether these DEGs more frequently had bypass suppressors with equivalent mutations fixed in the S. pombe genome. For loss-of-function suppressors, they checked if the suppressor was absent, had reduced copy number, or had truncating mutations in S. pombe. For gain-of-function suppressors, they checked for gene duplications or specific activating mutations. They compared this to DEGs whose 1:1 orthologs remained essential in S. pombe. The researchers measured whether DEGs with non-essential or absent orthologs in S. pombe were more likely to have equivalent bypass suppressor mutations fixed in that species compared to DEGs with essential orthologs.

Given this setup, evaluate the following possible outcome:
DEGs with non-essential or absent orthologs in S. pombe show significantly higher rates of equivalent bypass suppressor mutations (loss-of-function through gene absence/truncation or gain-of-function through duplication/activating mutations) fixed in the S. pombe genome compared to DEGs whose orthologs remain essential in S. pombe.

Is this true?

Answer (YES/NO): YES